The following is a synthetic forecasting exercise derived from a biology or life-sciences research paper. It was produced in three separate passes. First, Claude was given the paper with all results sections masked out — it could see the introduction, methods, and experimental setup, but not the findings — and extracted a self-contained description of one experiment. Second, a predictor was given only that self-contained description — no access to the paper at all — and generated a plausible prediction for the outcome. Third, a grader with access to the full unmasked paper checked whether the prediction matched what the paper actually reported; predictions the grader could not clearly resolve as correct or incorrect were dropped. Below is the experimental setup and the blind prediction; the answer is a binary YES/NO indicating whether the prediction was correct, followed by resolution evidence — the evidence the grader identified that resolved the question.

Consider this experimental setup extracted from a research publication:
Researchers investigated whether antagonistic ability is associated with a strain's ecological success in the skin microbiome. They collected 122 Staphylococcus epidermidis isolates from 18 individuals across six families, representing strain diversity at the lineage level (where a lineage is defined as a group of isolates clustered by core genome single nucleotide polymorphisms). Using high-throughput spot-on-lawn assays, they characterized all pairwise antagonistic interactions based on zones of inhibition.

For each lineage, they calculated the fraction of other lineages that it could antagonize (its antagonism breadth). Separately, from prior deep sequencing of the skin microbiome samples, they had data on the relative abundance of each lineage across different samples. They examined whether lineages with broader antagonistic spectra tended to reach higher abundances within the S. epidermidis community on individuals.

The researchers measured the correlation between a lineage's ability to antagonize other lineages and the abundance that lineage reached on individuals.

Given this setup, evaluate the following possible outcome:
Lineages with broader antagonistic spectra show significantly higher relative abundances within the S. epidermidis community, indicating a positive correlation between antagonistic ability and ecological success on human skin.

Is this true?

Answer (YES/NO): YES